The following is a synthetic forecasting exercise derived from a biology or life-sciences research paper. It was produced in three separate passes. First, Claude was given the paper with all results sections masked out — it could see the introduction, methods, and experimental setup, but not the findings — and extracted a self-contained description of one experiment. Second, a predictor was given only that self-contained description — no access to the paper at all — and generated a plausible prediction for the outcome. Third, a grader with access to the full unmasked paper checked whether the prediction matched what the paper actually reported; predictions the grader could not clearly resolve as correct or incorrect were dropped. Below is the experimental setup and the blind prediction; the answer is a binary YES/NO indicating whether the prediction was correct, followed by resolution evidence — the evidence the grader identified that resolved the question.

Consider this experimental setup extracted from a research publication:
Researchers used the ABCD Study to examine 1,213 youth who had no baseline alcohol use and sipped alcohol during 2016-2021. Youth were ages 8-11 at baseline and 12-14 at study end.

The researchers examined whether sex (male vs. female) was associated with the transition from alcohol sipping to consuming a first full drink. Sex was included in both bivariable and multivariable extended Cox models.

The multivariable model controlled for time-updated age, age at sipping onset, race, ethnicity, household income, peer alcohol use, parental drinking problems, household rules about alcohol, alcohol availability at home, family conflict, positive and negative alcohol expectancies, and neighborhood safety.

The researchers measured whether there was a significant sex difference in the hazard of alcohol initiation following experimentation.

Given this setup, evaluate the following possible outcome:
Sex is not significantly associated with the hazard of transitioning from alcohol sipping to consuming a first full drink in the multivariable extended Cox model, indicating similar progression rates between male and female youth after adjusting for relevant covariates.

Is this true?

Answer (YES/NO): YES